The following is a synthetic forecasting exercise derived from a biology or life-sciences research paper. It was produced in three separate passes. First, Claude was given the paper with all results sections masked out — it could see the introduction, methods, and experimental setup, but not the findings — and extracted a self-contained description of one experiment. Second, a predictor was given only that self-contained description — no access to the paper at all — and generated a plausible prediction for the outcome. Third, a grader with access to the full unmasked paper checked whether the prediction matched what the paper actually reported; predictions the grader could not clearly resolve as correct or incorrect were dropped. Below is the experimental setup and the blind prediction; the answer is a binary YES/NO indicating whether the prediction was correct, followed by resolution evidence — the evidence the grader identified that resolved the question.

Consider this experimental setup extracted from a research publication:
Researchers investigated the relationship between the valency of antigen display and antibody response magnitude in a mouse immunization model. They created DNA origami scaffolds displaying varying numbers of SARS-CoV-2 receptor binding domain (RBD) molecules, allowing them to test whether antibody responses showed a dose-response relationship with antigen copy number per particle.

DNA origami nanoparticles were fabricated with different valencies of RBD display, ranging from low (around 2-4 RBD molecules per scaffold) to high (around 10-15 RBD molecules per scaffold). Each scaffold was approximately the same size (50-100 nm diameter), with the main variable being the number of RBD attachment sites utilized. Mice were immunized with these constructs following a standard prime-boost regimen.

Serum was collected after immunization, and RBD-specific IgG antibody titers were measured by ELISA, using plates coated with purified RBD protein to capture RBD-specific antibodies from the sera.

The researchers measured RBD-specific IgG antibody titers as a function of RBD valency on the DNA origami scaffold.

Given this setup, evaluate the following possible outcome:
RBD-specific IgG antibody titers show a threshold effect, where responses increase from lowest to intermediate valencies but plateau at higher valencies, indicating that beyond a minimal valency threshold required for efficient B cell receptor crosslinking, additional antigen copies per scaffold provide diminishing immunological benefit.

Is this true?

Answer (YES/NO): NO